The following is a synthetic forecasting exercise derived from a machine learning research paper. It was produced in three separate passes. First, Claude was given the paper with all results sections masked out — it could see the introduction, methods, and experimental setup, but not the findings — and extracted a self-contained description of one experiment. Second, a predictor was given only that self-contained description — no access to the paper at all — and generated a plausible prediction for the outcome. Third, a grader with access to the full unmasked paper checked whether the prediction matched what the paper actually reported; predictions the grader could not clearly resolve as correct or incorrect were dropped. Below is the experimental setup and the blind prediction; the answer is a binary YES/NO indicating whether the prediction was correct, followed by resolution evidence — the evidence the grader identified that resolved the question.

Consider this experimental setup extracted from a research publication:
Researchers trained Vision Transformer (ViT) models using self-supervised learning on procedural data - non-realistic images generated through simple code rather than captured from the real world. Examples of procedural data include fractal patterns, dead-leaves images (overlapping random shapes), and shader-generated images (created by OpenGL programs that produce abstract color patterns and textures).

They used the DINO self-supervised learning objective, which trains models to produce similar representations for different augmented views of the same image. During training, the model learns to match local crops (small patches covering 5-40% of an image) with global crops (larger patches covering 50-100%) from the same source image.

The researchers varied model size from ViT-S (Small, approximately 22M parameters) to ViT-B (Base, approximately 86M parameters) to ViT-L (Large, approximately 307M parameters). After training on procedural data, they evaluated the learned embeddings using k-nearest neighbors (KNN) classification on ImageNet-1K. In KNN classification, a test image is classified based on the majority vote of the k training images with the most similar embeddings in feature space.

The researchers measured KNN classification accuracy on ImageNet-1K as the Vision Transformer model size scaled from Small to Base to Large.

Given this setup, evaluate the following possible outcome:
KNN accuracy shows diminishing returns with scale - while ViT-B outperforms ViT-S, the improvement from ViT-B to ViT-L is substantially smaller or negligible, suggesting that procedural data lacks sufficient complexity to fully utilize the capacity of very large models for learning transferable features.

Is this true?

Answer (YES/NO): NO